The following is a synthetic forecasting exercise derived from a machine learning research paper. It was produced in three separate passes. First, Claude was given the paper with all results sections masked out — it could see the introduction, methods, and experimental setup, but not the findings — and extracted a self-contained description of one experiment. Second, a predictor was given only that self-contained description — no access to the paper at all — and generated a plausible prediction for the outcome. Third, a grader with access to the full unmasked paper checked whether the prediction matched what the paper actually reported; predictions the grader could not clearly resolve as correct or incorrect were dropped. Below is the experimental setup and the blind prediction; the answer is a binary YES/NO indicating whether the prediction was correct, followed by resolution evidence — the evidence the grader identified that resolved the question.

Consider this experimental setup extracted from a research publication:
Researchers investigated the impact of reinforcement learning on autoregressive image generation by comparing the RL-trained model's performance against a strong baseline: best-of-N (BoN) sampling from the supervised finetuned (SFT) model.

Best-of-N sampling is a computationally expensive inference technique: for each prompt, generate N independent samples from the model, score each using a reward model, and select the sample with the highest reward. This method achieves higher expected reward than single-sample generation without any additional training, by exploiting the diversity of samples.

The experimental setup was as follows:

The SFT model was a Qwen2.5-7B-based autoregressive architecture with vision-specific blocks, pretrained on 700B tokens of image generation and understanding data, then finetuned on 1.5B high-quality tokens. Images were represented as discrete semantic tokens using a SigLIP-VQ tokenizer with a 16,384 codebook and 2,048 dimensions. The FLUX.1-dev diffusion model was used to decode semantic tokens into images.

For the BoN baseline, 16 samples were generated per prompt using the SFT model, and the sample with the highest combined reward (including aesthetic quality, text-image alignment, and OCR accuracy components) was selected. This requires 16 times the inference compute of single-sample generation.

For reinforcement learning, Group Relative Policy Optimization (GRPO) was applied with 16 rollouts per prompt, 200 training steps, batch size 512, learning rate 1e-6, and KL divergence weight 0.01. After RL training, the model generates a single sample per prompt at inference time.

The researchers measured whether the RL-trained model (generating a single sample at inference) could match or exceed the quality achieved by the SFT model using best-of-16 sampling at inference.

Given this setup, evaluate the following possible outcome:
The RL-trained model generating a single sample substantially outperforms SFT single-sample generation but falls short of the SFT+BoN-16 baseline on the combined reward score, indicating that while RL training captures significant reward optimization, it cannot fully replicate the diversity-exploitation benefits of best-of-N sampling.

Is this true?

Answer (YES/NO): NO